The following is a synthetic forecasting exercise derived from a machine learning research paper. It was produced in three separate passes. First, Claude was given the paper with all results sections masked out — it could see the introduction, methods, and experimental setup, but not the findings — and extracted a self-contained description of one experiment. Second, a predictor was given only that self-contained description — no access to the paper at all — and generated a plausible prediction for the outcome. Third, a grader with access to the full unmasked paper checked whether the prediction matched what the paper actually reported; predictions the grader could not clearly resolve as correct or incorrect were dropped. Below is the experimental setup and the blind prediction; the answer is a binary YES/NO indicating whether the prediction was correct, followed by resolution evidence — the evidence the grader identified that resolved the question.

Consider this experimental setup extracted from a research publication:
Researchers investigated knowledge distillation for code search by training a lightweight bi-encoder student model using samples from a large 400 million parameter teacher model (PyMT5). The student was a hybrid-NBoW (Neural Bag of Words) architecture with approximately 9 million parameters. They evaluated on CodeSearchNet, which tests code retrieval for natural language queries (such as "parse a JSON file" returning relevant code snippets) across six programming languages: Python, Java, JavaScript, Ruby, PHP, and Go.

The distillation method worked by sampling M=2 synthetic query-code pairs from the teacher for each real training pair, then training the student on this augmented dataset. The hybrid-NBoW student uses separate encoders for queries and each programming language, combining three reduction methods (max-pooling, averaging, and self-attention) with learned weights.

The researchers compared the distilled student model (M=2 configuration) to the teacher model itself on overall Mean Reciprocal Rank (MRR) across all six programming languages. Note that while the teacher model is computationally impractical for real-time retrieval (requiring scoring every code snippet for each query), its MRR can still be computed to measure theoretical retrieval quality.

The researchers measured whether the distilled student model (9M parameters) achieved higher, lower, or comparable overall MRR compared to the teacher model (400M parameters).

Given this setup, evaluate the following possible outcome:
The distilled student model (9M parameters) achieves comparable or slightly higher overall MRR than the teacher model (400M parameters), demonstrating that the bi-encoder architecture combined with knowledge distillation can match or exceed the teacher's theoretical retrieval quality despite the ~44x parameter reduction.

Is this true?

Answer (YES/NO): YES